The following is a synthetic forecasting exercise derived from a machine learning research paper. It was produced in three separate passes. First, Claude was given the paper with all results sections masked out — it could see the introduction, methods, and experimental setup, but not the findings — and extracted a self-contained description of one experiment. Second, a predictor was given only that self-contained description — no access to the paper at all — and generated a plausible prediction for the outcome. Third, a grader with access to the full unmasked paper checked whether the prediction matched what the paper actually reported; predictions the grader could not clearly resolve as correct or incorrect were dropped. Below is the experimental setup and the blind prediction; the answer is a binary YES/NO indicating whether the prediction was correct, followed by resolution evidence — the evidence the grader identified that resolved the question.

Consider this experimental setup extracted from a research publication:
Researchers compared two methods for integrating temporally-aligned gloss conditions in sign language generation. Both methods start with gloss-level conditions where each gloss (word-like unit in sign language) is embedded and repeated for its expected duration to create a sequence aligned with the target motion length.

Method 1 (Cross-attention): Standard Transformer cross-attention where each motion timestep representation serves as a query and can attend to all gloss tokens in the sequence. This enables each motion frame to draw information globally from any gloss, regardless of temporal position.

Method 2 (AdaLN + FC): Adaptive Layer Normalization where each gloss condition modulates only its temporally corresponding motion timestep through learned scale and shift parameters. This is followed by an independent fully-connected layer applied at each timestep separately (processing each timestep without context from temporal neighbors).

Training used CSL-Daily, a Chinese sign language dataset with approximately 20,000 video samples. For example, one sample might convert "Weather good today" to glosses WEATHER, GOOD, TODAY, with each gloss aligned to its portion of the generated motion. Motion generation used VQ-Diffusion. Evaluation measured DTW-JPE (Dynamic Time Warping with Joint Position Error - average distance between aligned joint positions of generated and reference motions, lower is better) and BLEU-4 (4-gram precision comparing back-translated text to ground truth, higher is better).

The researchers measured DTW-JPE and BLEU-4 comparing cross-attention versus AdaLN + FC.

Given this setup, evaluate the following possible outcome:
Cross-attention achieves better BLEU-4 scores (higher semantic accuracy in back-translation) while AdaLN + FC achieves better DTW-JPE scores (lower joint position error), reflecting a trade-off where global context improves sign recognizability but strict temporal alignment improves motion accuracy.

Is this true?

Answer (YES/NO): NO